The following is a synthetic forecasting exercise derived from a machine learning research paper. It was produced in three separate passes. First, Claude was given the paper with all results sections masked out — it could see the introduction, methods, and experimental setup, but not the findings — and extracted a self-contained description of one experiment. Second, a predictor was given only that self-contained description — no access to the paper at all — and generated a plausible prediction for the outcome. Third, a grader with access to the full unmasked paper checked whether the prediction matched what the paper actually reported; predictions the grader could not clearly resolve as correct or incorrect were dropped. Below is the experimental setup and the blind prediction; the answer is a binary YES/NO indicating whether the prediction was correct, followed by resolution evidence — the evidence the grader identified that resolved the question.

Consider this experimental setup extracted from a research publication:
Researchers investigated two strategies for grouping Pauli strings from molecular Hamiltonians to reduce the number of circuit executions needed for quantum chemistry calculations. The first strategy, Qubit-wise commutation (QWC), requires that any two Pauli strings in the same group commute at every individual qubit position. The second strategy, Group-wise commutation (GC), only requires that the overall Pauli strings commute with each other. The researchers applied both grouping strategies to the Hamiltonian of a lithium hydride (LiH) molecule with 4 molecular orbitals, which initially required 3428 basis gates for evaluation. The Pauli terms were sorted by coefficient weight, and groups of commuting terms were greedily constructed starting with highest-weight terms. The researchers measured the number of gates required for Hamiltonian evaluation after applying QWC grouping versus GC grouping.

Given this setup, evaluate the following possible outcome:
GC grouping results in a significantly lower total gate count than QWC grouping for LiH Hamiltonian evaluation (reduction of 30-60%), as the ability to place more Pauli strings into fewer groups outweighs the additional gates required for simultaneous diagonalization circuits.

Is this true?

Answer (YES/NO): YES